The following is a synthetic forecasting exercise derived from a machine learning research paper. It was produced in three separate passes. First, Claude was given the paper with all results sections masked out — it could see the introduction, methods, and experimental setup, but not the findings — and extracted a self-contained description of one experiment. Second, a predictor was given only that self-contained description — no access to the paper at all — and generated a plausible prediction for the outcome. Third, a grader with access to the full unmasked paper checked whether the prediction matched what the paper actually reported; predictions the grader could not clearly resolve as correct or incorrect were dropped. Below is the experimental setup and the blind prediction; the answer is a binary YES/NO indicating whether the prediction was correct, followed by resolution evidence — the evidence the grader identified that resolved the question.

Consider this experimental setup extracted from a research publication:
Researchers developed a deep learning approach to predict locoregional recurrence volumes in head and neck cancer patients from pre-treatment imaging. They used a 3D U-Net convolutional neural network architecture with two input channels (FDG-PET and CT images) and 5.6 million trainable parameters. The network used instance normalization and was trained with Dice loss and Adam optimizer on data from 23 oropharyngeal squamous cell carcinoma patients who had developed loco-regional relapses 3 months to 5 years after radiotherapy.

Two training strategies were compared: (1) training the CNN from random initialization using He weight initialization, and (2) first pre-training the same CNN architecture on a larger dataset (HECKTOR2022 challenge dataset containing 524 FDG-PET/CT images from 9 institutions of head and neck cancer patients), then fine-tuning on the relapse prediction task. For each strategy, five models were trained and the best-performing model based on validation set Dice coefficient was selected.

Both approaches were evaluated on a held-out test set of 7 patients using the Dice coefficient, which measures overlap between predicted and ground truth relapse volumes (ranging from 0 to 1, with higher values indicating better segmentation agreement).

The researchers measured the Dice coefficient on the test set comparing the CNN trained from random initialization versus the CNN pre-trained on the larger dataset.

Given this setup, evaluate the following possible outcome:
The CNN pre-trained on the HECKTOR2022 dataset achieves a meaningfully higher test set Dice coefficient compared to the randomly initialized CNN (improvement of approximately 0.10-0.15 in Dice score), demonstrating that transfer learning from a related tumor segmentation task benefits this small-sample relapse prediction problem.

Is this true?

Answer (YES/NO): NO